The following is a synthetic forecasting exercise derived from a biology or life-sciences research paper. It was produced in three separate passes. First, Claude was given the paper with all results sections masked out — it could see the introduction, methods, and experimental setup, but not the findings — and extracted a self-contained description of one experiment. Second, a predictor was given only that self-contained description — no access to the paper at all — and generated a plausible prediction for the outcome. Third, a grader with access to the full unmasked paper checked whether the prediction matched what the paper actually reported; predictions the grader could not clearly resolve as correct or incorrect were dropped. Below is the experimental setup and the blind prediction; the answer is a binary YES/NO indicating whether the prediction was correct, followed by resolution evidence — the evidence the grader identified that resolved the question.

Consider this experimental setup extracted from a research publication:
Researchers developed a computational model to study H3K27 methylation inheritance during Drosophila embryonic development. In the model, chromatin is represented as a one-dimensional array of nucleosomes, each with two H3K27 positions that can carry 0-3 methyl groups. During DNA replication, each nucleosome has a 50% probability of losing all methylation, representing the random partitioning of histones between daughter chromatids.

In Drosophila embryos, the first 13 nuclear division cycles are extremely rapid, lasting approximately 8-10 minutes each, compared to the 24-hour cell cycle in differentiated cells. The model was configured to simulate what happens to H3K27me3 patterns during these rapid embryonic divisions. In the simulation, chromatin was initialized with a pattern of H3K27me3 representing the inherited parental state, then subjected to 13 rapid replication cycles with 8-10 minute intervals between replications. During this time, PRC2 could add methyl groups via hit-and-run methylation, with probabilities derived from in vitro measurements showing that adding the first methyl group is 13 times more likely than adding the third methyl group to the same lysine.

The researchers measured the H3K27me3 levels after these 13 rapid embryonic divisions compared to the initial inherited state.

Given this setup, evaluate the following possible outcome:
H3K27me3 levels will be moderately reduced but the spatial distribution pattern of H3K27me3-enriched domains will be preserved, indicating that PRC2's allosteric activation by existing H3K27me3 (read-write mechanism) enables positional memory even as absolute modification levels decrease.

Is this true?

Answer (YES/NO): NO